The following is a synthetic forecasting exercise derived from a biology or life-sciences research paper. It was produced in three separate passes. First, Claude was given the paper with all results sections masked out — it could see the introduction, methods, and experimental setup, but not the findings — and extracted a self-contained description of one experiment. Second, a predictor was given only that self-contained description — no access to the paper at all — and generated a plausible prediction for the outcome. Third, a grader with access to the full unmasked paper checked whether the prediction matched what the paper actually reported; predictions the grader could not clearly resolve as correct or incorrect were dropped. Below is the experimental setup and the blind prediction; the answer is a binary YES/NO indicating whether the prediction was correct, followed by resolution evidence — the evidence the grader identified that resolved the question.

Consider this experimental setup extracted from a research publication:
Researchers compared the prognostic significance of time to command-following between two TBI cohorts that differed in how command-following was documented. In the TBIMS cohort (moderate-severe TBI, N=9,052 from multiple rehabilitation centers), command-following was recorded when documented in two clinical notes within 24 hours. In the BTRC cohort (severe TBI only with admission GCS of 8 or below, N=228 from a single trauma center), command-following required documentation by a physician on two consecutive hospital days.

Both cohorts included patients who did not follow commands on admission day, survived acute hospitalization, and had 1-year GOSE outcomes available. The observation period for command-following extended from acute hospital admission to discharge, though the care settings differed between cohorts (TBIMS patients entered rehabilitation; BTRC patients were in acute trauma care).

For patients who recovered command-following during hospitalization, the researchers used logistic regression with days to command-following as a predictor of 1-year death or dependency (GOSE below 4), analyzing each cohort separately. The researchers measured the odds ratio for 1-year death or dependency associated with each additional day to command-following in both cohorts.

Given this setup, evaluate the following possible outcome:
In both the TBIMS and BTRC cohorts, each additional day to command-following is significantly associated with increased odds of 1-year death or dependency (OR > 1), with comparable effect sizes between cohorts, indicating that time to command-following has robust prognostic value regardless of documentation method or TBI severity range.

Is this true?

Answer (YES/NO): YES